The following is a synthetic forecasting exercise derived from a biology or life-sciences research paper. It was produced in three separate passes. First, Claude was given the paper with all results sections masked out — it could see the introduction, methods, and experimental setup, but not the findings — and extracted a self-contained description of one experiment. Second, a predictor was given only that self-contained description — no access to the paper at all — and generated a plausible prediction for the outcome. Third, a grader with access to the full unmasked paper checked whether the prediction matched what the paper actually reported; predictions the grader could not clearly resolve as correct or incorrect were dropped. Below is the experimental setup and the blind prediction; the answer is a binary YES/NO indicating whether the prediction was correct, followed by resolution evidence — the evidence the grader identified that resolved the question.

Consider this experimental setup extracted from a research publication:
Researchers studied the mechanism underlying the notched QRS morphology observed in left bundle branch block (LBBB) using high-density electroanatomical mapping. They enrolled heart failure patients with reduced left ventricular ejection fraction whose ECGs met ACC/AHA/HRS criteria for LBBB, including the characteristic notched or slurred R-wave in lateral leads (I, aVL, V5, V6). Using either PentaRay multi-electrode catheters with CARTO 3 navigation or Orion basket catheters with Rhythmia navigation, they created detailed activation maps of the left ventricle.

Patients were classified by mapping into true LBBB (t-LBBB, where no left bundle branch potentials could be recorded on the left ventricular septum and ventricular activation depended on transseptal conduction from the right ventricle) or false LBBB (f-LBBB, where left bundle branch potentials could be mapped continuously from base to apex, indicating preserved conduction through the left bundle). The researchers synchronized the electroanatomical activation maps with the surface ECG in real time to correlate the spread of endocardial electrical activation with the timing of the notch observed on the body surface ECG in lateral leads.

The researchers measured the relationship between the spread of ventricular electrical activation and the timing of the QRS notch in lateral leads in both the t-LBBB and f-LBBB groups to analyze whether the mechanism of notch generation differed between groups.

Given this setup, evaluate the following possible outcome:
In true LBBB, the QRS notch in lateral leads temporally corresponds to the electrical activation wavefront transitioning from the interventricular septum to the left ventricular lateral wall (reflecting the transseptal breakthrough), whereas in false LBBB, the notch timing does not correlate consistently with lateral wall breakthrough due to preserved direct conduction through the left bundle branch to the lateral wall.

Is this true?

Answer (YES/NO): YES